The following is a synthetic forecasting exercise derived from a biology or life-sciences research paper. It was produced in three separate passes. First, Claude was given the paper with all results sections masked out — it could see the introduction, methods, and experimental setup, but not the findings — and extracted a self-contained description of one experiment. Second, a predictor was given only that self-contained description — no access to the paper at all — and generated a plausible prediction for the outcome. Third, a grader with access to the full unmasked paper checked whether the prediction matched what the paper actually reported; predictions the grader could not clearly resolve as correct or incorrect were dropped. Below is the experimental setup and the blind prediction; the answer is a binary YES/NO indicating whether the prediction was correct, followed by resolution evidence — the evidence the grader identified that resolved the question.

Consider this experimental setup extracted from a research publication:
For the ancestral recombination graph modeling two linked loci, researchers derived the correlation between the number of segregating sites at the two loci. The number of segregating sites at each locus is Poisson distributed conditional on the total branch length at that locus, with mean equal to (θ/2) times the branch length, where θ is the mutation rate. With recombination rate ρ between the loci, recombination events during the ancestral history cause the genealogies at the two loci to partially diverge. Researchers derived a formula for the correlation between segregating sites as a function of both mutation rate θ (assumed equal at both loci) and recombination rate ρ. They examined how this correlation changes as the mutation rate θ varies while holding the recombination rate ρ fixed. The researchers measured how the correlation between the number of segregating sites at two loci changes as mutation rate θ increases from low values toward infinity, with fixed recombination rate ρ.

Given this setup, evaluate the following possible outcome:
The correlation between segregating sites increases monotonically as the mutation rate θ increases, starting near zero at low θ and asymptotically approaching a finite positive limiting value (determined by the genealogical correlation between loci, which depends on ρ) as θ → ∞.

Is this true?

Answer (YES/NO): YES